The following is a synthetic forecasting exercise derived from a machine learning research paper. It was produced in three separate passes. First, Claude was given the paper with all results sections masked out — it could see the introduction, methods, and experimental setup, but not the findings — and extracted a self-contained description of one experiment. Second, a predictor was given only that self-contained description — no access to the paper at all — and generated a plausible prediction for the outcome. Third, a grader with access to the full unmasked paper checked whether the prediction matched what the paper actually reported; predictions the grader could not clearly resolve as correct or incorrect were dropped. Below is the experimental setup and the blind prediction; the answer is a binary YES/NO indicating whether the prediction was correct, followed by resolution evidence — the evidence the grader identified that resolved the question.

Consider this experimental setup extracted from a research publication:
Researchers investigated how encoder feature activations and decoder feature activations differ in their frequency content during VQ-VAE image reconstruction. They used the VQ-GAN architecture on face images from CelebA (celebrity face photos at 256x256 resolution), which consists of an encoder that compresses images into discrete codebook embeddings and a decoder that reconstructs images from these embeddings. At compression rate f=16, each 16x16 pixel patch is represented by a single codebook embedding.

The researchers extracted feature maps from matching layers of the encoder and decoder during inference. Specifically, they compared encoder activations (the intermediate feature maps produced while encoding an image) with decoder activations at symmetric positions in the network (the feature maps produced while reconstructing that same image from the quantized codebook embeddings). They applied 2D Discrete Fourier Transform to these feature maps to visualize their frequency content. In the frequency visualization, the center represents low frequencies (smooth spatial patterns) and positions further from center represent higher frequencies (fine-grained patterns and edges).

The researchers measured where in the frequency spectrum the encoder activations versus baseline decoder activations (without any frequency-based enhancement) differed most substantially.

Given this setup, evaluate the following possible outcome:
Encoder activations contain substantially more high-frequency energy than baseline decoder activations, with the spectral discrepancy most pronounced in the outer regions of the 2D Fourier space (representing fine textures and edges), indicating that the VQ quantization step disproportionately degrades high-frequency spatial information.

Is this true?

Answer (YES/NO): YES